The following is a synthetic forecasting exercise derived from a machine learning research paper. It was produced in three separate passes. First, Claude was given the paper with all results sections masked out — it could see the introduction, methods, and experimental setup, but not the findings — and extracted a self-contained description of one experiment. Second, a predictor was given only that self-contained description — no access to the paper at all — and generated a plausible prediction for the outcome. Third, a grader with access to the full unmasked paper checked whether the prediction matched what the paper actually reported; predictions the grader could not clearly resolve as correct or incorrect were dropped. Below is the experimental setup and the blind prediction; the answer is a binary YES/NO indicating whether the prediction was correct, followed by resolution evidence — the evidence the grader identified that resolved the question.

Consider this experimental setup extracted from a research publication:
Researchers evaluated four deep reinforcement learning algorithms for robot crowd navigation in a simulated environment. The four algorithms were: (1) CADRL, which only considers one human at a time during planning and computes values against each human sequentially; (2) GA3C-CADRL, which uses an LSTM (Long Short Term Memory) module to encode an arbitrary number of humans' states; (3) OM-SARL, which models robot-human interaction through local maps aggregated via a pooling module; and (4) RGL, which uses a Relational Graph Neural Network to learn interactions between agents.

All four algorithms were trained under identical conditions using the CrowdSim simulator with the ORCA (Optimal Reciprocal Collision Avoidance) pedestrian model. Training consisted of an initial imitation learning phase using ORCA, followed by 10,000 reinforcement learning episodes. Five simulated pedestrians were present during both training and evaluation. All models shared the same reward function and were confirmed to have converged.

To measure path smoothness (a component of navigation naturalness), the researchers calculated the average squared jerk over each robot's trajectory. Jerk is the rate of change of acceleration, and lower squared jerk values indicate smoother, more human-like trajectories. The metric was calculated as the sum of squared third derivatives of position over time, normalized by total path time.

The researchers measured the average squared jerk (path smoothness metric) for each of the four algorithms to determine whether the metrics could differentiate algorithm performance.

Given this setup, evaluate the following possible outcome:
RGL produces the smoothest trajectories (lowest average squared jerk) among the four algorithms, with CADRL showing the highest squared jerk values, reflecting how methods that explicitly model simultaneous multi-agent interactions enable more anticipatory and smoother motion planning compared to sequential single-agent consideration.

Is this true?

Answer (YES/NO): NO